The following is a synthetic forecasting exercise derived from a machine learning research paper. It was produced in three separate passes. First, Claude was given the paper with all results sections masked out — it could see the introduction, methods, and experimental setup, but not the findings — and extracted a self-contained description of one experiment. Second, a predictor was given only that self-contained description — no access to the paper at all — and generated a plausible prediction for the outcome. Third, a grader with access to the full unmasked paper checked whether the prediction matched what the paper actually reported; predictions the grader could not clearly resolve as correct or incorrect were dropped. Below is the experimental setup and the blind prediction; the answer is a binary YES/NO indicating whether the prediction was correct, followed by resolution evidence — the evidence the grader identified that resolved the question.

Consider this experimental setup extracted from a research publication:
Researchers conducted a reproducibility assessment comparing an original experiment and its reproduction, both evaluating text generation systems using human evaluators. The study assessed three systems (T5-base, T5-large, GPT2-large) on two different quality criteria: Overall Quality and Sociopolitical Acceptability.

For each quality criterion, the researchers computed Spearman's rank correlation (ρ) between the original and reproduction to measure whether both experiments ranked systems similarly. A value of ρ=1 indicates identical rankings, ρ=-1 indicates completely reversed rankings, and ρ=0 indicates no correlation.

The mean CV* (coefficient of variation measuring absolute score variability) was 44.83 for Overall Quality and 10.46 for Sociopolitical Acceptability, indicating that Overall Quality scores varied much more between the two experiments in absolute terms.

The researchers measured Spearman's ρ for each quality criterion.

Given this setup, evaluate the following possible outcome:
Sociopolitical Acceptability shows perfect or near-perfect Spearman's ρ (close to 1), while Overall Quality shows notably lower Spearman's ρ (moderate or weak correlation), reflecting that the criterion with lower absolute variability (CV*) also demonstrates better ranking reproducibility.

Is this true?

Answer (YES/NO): NO